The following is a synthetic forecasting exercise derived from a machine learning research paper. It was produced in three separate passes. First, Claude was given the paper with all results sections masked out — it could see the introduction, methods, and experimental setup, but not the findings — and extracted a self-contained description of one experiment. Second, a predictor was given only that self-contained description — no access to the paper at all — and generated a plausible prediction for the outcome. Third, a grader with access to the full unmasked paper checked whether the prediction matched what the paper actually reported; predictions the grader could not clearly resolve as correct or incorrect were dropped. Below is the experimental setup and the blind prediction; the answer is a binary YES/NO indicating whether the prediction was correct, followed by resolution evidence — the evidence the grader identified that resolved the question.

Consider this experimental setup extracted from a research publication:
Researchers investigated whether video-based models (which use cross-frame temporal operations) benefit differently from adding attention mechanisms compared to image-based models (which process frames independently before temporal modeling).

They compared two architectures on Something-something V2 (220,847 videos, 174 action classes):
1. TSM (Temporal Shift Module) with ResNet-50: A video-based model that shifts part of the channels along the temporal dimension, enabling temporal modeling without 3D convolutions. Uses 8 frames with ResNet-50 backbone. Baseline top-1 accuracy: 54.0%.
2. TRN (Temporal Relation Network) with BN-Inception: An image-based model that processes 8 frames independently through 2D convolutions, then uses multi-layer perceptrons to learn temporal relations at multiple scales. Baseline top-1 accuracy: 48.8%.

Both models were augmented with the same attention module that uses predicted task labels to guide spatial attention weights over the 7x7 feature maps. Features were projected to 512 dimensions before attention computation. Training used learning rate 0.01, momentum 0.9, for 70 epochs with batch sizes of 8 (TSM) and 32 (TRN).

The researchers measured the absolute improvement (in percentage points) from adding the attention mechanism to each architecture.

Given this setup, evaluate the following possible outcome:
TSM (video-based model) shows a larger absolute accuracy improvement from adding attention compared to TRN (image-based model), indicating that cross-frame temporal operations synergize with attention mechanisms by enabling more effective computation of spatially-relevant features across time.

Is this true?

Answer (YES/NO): NO